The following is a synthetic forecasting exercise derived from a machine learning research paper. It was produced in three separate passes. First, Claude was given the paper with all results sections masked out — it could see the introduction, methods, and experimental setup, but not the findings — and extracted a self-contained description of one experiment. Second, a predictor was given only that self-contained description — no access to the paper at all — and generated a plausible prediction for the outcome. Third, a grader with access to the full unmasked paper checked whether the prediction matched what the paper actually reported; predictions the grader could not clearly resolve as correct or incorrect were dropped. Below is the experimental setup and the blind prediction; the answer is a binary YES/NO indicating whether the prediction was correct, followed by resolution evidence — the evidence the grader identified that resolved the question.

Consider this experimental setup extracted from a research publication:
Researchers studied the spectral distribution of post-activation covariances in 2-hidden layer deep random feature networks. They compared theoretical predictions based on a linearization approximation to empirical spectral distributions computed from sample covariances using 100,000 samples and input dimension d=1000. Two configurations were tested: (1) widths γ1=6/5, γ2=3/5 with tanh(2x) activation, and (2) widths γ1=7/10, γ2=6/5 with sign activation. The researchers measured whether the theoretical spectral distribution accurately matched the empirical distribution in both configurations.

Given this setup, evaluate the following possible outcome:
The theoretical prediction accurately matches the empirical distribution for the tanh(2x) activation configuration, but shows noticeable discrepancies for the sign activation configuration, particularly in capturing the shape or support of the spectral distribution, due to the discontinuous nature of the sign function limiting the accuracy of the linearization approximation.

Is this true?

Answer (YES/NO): NO